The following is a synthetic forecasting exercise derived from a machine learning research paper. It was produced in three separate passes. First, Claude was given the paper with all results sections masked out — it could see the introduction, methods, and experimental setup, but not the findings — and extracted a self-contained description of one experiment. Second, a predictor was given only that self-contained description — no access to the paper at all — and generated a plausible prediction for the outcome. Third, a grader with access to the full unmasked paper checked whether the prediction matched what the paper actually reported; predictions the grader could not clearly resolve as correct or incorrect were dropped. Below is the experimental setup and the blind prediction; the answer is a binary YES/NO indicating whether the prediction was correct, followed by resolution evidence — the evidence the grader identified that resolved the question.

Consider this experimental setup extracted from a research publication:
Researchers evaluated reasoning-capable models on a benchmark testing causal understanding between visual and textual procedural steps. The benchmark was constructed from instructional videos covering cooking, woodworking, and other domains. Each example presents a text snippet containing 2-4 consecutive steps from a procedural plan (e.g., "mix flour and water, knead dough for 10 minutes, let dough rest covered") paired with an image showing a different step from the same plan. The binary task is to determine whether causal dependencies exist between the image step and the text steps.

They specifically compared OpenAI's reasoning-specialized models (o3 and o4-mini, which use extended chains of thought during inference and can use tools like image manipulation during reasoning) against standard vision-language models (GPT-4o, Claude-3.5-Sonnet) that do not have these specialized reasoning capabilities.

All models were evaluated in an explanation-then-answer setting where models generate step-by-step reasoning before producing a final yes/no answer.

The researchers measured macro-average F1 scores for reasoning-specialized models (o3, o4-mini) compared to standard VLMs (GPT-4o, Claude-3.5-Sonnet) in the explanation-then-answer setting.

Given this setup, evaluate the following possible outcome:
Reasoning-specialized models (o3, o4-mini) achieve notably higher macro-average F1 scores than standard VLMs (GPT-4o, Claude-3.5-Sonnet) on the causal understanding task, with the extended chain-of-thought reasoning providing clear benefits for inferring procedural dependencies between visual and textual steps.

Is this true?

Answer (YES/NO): NO